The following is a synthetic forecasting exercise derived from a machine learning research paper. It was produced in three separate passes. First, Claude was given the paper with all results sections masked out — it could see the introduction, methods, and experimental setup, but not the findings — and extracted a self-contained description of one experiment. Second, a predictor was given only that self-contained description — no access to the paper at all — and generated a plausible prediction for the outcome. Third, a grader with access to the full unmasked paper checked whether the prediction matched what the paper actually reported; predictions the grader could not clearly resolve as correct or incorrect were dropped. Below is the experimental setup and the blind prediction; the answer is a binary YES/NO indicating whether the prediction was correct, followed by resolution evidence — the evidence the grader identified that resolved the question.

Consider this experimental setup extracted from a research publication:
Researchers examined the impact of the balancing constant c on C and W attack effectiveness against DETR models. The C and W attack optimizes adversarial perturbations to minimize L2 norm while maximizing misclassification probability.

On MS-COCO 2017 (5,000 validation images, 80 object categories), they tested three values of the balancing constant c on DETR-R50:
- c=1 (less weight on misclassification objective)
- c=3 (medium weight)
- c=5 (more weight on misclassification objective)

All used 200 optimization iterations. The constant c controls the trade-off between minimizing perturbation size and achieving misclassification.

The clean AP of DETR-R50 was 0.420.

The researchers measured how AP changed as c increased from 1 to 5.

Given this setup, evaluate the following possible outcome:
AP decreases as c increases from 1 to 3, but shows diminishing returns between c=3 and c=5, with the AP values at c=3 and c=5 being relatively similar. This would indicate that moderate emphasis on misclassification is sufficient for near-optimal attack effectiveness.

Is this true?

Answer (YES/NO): NO